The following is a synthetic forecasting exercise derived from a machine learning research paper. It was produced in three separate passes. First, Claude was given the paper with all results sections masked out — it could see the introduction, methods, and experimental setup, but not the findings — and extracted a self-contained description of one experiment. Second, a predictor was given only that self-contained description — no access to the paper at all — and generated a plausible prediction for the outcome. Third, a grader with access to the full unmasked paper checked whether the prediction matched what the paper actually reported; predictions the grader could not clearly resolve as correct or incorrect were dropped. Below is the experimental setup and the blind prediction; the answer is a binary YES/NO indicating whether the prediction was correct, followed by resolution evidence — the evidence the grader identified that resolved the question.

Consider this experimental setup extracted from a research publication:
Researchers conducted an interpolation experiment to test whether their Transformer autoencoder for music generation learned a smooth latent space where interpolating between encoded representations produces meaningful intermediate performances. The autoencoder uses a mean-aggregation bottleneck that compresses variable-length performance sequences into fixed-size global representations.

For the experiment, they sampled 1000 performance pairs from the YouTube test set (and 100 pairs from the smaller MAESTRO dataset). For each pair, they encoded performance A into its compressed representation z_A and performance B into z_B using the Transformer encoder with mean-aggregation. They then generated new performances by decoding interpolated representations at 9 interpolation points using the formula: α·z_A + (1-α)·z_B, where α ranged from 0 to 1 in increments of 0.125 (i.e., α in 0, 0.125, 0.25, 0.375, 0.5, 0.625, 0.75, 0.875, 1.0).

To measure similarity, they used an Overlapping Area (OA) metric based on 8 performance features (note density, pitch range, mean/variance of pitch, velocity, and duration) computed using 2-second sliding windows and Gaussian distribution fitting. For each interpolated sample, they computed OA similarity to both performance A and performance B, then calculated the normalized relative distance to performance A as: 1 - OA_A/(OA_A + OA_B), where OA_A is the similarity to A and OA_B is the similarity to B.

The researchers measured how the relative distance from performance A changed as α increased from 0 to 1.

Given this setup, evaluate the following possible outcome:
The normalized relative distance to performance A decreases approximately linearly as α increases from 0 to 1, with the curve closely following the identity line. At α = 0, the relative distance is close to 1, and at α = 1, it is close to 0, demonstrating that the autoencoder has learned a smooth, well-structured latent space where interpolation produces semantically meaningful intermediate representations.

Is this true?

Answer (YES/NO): NO